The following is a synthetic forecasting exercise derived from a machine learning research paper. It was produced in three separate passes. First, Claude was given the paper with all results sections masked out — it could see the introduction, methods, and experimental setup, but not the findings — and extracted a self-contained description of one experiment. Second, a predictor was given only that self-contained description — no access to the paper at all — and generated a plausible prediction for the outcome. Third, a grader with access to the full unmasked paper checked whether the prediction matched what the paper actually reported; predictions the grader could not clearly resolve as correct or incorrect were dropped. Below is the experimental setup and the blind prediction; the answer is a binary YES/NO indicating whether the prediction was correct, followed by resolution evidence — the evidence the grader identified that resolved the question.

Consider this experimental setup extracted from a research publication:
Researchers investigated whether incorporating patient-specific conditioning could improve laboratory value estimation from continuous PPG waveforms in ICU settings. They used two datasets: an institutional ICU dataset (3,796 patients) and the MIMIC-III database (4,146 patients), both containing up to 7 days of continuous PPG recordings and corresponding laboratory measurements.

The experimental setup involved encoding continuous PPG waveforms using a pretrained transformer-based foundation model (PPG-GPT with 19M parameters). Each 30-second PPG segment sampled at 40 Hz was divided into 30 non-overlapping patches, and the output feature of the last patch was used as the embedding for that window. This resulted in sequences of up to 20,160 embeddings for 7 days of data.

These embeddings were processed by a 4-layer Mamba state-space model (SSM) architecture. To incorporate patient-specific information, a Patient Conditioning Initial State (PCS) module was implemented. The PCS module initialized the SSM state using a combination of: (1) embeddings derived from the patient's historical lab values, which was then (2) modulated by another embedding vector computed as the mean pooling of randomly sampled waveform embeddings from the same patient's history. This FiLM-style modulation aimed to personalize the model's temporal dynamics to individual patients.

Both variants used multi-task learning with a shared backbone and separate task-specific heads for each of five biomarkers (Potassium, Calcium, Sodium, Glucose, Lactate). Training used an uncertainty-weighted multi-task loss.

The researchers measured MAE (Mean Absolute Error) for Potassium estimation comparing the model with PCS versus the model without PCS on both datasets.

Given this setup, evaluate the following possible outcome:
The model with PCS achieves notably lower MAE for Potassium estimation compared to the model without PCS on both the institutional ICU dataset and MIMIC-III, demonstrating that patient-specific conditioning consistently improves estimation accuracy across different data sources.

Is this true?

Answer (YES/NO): YES